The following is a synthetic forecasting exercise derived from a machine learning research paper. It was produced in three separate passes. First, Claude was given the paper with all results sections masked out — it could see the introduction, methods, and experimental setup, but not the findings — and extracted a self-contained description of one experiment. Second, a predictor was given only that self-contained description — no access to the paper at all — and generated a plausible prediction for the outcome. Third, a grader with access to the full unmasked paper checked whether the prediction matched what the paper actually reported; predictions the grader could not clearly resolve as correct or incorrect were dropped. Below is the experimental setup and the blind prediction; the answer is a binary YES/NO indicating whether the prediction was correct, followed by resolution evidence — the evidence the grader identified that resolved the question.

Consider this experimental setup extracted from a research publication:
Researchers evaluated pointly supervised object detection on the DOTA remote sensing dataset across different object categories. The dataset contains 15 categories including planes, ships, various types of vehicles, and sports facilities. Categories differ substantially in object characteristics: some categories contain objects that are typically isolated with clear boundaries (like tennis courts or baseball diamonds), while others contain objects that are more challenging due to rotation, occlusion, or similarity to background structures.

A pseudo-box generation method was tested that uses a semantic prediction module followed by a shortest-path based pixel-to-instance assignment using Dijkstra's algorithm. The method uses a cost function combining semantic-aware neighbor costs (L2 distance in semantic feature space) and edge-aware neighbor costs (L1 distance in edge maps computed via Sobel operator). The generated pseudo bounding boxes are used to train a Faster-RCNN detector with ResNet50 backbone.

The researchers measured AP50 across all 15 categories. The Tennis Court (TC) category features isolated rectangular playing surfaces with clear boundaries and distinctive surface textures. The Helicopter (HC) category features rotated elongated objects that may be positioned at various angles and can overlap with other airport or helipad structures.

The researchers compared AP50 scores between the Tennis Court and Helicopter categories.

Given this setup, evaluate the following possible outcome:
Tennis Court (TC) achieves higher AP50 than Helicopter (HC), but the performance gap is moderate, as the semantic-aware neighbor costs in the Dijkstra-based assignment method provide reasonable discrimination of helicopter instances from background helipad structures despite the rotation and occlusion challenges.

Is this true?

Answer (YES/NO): NO